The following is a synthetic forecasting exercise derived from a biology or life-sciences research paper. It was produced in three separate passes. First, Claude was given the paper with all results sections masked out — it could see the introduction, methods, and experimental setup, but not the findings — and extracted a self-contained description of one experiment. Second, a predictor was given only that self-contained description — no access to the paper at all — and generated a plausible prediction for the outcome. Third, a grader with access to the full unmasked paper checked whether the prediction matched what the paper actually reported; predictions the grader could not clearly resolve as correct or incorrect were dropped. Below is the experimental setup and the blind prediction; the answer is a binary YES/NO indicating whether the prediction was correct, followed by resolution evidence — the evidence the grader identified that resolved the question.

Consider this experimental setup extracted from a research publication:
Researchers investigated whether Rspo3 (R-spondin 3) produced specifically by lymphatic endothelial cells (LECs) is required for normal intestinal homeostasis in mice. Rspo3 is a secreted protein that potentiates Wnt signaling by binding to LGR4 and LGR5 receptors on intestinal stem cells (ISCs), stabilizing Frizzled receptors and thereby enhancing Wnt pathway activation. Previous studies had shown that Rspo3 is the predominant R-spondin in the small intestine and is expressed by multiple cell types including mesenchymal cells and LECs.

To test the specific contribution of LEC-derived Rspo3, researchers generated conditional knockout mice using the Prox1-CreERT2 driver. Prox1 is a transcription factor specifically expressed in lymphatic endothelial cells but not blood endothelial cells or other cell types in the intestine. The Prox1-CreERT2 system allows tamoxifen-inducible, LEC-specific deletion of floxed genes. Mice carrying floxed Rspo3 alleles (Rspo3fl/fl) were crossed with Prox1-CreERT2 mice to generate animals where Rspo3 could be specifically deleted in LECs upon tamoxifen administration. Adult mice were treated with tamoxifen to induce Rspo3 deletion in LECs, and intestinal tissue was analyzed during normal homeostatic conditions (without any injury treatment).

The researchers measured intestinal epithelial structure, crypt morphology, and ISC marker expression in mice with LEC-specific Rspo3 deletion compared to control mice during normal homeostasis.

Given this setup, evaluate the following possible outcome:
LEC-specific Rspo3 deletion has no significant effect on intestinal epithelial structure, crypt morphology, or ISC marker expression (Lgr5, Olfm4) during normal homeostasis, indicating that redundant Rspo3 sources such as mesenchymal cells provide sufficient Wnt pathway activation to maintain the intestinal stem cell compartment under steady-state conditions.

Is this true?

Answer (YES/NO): YES